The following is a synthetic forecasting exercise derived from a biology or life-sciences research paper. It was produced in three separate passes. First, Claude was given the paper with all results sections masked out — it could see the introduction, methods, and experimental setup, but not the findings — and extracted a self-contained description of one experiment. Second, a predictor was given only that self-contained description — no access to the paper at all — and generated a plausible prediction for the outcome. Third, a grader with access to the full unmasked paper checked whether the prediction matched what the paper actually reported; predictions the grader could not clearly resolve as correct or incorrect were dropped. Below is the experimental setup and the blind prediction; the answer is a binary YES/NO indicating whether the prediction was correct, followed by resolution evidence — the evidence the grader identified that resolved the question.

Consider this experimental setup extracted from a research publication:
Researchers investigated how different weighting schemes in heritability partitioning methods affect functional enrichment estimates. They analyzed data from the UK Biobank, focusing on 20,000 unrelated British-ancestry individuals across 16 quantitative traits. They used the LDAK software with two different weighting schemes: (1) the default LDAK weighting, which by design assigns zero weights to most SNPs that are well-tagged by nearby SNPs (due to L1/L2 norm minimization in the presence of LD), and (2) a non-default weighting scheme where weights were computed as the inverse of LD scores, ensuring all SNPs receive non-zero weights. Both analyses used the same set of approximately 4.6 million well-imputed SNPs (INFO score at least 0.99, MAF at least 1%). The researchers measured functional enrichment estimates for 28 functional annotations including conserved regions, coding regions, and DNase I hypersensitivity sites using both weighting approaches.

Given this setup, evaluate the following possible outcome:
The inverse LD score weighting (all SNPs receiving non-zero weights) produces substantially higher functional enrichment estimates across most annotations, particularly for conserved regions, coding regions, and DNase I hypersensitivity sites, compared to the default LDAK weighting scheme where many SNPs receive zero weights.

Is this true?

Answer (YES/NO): YES